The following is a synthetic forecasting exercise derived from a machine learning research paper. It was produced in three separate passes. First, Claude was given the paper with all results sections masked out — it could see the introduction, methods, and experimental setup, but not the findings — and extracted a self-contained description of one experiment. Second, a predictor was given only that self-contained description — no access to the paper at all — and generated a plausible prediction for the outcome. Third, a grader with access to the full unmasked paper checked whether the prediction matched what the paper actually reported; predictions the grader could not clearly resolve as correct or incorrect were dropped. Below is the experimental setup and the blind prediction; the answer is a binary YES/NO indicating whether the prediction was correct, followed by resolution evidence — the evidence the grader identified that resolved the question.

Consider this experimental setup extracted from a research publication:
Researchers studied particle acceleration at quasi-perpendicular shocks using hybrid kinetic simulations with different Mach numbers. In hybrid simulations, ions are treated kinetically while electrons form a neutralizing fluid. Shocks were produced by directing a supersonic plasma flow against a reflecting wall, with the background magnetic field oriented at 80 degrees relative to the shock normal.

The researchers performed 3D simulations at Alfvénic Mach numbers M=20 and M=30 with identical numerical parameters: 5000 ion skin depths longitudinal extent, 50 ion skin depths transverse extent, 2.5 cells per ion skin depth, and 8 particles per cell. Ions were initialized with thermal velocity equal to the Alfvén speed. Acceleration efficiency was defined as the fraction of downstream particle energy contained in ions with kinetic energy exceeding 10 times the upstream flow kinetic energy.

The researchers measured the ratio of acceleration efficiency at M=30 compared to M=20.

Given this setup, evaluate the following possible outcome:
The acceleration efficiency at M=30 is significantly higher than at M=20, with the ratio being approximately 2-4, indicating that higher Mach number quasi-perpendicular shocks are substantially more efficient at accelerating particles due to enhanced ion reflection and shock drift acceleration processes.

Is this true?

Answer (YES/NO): YES